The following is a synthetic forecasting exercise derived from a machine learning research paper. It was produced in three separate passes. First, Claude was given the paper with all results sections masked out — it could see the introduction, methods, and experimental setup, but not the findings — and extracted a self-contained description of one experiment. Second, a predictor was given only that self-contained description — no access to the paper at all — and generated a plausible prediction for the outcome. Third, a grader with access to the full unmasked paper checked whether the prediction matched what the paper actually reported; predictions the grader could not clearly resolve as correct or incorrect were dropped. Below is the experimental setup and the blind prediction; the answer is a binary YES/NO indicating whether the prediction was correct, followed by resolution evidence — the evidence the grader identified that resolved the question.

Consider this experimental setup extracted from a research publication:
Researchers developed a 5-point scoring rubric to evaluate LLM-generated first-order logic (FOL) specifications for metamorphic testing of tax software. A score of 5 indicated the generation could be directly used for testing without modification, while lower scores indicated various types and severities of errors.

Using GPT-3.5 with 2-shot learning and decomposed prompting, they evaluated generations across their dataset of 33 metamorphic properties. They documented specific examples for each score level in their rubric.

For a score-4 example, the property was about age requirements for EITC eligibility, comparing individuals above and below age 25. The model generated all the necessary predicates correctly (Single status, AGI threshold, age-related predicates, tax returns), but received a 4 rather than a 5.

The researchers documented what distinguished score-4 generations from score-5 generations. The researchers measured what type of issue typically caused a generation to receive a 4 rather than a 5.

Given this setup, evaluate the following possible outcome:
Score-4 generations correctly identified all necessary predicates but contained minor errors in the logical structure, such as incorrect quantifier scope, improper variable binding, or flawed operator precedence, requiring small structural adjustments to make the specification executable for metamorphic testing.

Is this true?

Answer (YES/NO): NO